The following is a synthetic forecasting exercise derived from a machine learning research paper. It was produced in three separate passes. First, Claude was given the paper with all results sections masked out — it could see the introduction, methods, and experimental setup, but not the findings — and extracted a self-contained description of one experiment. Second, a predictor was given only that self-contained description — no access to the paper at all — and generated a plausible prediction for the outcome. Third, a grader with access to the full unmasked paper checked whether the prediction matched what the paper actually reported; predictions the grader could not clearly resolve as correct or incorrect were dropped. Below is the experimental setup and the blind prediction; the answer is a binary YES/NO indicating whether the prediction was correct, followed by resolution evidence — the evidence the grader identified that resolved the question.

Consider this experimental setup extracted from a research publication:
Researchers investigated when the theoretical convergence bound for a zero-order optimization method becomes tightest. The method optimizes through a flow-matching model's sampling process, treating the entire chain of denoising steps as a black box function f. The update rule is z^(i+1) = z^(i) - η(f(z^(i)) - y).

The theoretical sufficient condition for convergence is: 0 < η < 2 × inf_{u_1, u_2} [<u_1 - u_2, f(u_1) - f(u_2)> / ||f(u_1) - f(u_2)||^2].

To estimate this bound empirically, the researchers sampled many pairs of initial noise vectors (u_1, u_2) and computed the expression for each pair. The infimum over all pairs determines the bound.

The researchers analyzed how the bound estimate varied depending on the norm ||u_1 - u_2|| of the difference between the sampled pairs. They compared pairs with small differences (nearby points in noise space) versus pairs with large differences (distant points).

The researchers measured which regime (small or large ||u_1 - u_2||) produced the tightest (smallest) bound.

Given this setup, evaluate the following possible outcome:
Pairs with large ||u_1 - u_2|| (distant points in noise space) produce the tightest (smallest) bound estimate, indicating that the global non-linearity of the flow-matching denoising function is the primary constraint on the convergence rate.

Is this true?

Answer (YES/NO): NO